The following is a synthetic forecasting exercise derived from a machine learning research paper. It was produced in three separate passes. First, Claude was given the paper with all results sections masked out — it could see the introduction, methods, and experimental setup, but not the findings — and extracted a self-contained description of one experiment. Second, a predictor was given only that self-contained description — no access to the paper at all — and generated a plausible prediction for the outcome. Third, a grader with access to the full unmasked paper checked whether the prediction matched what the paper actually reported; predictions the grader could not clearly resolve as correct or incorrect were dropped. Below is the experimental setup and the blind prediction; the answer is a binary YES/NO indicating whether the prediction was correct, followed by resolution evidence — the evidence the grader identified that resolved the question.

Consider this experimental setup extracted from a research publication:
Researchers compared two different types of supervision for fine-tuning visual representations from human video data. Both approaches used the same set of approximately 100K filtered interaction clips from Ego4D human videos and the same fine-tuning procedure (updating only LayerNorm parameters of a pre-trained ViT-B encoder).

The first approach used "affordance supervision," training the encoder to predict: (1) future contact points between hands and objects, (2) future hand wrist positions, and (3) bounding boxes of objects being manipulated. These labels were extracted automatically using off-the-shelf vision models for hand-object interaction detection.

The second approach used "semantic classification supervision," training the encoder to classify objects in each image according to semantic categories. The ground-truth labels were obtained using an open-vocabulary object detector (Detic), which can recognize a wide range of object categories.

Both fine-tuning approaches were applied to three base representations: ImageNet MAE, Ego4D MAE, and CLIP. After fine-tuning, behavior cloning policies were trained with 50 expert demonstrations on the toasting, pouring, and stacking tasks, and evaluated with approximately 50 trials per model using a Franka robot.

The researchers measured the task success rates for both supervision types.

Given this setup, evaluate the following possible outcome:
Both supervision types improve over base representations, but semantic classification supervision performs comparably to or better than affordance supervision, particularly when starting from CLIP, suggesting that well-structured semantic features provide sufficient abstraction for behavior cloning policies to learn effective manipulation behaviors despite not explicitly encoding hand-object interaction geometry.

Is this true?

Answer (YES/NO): NO